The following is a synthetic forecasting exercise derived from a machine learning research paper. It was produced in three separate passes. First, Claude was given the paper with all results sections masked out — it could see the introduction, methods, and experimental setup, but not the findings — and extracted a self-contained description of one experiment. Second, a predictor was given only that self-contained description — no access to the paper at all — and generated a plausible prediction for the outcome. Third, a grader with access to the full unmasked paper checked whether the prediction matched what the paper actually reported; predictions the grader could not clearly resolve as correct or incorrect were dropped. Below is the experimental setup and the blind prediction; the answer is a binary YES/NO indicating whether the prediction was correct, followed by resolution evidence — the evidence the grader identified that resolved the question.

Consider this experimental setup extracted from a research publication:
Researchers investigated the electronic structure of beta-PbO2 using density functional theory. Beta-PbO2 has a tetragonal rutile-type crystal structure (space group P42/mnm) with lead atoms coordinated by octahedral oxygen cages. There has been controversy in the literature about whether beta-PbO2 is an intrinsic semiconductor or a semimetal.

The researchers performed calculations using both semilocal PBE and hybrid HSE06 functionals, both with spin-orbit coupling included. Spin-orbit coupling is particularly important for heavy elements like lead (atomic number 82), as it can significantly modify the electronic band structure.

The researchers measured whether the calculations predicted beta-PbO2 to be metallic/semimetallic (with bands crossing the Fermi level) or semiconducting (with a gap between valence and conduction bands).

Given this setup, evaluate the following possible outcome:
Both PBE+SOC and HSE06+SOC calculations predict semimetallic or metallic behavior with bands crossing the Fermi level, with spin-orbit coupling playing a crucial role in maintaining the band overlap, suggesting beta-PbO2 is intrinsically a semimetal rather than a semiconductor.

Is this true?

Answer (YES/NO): NO